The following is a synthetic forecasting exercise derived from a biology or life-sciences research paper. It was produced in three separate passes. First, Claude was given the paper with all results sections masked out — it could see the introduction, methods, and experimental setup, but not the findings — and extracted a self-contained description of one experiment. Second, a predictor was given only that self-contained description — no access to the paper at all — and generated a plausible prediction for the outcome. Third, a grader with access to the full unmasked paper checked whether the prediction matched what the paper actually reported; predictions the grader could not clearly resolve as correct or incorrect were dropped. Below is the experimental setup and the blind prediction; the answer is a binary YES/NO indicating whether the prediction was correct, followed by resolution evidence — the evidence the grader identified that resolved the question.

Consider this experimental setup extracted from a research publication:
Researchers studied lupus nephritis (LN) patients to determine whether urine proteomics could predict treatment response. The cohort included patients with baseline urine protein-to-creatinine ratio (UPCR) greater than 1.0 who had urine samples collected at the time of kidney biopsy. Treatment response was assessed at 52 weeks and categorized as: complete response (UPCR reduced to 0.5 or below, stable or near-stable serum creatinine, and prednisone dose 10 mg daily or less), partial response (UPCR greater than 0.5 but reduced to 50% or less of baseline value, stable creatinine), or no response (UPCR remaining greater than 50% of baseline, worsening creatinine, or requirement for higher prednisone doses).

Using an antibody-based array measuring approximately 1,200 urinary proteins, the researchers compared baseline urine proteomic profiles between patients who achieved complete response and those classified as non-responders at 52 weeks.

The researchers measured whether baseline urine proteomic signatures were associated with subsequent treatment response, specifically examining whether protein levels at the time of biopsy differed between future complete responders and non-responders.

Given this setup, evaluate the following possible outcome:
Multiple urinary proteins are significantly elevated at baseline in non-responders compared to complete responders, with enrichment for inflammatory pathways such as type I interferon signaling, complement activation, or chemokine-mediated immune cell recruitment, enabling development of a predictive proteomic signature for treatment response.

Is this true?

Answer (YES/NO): NO